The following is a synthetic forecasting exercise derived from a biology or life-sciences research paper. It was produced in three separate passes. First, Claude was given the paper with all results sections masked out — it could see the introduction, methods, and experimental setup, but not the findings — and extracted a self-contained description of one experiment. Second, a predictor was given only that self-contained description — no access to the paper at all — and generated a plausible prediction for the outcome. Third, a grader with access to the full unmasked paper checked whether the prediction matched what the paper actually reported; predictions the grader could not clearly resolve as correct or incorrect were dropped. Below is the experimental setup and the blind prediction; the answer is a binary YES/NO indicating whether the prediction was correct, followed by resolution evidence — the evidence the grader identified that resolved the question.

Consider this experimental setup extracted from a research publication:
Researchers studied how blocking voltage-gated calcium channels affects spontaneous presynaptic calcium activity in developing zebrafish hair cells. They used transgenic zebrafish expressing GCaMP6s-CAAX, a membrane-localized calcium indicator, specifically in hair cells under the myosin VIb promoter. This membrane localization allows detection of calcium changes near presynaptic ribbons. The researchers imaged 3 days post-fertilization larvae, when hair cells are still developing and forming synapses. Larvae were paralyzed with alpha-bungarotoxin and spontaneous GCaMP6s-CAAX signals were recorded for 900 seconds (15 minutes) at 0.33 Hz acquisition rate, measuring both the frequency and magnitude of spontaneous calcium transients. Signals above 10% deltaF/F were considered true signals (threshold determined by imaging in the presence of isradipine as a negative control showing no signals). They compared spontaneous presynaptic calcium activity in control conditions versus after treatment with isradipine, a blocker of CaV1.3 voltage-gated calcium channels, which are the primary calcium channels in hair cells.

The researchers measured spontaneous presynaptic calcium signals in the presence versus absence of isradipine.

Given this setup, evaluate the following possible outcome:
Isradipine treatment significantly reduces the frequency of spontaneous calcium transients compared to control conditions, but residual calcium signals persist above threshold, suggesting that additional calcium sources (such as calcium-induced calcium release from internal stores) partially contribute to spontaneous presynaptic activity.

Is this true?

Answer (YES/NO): NO